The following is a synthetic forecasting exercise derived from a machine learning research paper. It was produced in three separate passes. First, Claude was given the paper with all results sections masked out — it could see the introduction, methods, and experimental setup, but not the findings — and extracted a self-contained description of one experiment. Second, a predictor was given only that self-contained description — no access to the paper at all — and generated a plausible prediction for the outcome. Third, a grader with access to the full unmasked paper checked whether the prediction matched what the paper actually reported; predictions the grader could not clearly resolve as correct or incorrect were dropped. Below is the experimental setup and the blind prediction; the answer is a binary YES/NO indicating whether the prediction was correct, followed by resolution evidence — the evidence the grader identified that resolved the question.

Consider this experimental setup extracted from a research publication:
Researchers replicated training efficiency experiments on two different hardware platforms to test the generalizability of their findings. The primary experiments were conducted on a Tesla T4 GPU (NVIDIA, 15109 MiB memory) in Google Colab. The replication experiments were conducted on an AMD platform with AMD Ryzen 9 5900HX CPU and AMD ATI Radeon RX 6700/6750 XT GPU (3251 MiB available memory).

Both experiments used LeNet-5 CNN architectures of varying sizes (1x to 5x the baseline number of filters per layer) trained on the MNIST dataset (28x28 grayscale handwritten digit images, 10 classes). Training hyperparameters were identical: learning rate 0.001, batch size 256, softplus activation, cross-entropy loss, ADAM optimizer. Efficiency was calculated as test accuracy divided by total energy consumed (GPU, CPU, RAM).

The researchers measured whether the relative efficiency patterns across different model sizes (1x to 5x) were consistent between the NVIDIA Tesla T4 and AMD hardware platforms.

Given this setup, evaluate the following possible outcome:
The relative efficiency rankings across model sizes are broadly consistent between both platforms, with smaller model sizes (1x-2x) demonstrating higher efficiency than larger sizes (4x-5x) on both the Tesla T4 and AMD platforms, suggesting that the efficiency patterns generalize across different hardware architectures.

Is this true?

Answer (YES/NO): NO